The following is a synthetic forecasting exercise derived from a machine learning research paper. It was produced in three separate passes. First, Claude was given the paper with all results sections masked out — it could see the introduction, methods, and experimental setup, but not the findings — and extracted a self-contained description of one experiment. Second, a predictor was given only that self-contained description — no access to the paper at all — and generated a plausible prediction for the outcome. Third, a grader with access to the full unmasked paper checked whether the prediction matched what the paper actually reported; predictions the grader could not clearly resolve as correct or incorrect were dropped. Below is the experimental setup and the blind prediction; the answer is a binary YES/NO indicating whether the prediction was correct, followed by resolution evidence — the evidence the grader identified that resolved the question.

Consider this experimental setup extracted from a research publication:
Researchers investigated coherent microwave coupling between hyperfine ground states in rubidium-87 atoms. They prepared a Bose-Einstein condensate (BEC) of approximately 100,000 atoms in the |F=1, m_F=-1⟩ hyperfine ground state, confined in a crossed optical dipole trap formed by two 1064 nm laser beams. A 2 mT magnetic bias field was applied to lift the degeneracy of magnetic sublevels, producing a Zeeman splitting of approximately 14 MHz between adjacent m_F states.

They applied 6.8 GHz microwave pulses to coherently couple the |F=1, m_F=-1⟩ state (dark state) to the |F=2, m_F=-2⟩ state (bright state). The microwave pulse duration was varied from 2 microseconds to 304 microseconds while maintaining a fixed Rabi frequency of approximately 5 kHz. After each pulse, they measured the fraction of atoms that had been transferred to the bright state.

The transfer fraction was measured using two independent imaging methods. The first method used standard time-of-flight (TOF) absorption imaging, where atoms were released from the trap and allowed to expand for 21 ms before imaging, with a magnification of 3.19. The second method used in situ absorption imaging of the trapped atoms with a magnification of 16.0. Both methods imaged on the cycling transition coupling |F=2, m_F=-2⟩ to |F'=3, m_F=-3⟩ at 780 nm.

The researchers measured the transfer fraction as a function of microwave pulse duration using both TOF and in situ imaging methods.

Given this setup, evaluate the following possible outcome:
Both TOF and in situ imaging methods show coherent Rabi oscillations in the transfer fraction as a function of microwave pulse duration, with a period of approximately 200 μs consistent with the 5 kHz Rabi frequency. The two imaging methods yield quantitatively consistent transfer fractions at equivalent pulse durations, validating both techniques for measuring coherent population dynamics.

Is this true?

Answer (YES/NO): NO